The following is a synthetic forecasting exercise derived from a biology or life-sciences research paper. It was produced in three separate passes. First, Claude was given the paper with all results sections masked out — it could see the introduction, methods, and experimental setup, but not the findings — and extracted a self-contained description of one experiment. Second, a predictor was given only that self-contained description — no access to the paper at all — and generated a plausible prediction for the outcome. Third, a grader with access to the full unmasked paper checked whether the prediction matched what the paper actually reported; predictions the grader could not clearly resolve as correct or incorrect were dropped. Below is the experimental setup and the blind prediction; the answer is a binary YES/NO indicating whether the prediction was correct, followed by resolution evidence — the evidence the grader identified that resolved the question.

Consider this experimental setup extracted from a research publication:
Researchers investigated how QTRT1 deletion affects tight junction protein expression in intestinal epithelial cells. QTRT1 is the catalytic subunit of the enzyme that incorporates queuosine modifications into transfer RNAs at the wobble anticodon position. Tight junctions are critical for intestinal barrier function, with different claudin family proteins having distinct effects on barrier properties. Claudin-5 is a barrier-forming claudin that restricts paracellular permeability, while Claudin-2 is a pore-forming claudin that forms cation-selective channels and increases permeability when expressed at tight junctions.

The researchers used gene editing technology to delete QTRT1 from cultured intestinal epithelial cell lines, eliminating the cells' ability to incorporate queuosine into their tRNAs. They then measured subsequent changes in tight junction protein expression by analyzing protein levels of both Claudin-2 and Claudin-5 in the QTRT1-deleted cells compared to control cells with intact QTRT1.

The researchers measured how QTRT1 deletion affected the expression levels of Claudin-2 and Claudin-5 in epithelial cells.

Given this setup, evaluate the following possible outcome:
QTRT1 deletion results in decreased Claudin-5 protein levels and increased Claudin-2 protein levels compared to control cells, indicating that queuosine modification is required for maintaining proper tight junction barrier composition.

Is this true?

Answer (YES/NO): YES